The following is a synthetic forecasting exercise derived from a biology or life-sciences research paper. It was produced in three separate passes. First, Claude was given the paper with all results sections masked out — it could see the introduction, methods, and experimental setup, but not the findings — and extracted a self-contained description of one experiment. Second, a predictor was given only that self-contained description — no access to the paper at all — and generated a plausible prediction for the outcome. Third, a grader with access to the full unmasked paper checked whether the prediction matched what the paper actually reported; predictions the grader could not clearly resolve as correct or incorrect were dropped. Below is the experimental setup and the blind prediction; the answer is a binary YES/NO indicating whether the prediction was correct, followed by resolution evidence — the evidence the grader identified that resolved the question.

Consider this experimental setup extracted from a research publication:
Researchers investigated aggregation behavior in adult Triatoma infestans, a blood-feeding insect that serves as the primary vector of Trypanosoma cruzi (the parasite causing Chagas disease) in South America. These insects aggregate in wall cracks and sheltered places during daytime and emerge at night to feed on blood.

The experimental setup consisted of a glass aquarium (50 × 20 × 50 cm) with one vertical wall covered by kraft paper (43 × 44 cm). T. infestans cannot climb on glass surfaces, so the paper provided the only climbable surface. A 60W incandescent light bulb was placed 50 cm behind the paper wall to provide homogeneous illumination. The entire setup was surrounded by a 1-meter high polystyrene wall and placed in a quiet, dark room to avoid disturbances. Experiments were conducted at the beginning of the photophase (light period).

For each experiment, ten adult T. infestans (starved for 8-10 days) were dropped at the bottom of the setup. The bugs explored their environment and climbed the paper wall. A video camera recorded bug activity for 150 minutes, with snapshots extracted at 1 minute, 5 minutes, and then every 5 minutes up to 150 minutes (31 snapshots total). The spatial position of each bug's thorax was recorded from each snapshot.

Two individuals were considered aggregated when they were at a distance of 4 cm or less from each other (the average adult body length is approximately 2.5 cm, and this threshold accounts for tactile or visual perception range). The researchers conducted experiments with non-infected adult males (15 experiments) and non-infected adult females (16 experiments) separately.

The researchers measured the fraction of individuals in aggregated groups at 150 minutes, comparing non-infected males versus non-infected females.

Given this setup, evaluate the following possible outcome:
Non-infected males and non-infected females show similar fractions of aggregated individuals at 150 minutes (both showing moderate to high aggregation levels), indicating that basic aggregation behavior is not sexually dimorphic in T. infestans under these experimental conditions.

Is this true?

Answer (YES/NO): NO